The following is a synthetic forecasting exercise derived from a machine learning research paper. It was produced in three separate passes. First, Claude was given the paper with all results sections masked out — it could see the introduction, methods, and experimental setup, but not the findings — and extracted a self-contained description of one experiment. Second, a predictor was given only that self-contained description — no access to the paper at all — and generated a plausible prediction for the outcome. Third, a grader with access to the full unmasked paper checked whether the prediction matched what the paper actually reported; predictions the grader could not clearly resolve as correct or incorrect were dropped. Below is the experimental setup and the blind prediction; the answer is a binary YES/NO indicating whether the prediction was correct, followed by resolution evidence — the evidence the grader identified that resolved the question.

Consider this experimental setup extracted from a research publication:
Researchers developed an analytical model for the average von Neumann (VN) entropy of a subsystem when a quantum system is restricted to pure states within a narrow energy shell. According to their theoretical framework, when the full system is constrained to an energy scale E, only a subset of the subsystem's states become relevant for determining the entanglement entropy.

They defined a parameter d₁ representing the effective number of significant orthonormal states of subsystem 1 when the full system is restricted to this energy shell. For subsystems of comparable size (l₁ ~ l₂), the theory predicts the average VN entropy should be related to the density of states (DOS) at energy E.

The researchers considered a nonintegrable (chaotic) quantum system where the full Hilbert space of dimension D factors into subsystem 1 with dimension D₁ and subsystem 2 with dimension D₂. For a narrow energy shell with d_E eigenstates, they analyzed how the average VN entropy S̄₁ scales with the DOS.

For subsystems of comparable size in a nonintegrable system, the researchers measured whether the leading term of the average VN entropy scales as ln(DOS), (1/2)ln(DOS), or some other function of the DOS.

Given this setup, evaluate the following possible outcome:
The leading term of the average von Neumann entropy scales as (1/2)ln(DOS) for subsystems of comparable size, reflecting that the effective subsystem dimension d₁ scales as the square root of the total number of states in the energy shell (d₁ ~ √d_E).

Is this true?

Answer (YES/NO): YES